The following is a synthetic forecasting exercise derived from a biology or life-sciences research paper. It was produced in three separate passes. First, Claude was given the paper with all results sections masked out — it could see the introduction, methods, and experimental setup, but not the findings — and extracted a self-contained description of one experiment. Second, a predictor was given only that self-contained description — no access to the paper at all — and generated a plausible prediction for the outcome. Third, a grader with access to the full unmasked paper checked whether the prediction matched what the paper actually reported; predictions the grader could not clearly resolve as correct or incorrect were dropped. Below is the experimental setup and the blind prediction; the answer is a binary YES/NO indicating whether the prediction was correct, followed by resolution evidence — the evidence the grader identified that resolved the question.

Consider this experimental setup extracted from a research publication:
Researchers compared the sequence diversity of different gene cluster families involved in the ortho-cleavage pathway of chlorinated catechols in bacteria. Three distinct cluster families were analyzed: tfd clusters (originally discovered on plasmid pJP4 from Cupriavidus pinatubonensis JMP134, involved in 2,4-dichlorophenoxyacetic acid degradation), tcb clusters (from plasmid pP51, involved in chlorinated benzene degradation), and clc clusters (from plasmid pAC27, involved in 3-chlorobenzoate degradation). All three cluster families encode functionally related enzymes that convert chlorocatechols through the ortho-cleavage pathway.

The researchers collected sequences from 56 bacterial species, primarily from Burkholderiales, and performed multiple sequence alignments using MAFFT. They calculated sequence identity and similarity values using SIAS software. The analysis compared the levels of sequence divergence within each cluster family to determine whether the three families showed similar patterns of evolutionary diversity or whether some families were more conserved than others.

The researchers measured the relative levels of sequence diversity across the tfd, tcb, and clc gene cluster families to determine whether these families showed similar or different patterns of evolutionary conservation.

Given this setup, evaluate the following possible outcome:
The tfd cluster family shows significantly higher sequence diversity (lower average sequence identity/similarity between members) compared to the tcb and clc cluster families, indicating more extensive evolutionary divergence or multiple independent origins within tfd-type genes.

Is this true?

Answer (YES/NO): YES